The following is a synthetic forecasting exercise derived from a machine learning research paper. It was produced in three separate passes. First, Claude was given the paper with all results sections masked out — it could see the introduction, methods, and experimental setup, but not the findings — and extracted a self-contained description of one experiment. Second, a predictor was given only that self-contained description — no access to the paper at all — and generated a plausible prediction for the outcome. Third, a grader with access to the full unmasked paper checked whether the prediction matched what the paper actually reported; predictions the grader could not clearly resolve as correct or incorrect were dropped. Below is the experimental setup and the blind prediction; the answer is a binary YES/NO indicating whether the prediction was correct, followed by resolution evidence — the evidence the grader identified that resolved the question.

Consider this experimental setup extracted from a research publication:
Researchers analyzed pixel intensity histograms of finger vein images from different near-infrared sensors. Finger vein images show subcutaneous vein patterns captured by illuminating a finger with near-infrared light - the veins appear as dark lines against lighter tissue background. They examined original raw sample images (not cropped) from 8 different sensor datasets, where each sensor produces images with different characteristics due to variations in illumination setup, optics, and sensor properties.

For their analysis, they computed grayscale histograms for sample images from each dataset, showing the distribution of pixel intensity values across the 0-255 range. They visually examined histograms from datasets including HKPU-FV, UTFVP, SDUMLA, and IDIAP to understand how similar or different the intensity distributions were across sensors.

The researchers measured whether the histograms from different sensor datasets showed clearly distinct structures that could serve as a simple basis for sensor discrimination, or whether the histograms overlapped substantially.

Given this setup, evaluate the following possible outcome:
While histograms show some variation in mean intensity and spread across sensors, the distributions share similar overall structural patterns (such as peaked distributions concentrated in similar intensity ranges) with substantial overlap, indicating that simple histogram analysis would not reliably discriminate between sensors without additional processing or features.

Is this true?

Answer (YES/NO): NO